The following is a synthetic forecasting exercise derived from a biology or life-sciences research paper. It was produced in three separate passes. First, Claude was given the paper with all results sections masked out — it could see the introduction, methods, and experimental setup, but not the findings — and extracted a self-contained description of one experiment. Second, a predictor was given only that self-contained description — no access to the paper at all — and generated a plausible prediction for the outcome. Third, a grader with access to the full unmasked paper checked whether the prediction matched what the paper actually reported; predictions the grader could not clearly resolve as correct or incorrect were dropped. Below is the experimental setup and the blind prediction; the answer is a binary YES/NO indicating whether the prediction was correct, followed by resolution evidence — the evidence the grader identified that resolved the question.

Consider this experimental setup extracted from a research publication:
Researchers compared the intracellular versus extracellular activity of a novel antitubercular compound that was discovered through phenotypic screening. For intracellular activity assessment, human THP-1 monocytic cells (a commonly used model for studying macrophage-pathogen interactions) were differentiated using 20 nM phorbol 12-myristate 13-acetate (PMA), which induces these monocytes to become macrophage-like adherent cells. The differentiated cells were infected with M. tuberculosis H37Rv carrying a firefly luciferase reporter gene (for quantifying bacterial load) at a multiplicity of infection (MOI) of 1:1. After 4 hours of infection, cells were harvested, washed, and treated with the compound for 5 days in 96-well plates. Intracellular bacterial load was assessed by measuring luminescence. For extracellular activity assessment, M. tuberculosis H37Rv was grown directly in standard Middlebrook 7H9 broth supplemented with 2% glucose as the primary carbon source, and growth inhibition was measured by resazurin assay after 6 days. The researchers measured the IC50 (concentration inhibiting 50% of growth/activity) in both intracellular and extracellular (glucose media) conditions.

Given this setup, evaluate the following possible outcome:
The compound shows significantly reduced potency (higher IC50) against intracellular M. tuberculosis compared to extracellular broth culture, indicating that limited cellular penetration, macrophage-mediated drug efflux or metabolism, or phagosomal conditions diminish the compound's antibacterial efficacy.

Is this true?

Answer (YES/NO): NO